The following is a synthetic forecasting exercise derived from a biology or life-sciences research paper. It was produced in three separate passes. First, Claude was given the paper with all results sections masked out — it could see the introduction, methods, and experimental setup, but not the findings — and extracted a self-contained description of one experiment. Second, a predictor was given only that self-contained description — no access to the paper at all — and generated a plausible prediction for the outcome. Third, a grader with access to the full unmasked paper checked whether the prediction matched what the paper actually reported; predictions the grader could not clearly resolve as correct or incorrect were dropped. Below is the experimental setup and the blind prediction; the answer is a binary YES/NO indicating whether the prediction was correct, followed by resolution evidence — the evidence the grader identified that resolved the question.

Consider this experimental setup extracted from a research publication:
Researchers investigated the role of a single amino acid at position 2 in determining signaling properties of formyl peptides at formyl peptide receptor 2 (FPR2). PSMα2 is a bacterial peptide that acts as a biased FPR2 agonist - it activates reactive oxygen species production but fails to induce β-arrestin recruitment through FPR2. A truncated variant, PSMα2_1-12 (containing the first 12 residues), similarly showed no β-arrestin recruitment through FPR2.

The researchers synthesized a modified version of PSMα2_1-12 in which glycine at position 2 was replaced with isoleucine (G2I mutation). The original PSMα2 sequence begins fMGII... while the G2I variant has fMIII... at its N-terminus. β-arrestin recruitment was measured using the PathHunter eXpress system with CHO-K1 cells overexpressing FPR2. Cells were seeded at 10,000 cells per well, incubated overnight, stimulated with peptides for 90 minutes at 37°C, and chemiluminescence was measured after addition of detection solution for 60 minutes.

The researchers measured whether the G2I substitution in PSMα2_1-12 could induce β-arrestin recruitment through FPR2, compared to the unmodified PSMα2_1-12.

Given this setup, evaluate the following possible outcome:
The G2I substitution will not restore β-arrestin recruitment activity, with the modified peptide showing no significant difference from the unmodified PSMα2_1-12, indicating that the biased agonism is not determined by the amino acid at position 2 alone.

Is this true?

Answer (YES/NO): NO